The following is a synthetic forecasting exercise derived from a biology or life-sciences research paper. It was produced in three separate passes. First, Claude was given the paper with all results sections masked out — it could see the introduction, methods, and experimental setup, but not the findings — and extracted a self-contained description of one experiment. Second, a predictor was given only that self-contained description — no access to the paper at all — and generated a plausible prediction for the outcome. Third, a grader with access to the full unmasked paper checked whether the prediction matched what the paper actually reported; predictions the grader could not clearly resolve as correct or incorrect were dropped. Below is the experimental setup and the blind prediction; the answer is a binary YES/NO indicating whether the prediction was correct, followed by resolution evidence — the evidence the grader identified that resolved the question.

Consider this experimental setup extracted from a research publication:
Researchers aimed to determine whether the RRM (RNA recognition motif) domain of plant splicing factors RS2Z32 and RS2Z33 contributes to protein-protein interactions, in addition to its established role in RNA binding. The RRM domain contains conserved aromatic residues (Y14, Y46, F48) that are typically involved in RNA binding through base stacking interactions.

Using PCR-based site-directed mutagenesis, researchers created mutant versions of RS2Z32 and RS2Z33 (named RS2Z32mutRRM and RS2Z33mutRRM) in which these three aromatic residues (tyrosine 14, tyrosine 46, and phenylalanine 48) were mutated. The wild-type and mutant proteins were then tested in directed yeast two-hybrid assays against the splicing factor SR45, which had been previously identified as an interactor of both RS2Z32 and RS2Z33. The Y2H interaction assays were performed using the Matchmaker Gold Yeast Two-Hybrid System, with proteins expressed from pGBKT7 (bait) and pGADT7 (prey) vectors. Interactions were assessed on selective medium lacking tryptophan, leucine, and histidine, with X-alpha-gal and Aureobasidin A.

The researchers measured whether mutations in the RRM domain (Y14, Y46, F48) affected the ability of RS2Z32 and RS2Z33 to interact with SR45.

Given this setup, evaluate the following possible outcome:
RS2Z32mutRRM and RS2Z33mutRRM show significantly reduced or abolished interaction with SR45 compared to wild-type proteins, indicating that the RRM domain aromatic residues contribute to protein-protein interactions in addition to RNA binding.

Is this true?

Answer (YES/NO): YES